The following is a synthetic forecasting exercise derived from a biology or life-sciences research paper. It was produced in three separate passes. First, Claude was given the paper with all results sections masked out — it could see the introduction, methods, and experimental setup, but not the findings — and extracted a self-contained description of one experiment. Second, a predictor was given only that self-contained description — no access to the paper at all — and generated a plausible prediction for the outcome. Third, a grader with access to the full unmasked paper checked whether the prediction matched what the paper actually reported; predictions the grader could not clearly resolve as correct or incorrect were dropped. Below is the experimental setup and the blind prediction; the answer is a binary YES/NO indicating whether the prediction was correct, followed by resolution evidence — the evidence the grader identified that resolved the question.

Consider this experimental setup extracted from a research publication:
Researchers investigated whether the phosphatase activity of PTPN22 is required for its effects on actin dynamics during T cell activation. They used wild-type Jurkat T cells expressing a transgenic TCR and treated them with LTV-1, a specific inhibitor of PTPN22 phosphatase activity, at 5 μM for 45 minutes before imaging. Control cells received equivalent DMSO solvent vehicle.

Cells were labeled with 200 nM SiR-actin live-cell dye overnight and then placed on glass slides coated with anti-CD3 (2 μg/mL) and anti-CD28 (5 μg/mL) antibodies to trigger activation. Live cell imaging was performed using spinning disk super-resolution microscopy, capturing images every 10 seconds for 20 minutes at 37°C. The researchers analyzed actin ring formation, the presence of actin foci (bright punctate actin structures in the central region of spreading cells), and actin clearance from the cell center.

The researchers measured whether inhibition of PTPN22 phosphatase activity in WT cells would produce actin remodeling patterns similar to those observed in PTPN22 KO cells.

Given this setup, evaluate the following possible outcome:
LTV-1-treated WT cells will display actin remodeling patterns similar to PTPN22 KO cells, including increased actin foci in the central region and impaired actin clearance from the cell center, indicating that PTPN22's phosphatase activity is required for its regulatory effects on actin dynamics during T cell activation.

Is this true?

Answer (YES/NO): YES